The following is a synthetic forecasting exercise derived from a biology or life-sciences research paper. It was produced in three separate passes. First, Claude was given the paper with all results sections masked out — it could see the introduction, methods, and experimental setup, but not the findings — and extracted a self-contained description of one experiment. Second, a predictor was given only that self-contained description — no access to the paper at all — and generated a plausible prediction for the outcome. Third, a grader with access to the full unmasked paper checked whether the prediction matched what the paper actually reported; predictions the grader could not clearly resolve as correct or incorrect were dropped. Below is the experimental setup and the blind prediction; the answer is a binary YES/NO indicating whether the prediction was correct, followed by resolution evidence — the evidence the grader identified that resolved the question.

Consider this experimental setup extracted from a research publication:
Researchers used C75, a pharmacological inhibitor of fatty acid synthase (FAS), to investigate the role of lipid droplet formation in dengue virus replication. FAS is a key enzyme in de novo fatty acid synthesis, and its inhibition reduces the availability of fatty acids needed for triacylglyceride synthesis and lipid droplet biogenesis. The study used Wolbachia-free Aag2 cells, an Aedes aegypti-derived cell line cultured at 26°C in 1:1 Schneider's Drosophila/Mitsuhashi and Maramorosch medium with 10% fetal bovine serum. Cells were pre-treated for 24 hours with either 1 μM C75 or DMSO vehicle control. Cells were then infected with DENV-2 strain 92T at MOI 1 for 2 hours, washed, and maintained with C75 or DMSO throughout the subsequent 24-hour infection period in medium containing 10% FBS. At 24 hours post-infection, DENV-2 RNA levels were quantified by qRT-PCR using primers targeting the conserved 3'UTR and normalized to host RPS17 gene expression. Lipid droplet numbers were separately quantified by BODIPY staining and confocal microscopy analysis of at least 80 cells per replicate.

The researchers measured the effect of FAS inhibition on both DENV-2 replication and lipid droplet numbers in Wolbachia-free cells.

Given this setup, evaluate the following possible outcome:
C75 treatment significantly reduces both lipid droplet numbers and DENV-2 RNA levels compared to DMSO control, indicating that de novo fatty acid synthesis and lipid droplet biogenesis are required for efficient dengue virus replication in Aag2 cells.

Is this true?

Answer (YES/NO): YES